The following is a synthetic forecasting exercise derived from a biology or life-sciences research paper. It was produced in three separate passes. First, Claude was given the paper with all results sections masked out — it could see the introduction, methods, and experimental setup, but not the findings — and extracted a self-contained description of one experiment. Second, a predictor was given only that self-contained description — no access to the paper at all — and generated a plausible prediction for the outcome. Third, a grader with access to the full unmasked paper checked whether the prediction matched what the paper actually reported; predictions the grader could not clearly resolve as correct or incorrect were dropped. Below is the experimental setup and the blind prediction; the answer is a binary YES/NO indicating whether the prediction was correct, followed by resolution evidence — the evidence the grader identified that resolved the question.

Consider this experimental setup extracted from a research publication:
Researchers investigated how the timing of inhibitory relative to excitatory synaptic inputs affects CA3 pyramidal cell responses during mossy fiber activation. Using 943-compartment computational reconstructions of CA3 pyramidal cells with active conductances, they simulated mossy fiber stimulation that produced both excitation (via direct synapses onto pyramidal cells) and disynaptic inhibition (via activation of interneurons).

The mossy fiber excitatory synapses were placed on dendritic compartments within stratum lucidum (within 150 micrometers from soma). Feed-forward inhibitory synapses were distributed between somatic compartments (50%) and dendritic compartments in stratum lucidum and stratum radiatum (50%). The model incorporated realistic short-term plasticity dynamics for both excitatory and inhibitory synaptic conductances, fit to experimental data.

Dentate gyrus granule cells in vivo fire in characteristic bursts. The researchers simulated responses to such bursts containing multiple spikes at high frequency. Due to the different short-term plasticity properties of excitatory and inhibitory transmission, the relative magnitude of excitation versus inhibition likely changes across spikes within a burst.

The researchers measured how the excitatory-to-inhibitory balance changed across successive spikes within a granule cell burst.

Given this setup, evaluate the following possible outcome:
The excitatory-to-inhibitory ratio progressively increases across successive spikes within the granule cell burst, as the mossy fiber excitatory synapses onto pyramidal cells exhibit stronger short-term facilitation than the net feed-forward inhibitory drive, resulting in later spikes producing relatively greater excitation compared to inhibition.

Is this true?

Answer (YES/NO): YES